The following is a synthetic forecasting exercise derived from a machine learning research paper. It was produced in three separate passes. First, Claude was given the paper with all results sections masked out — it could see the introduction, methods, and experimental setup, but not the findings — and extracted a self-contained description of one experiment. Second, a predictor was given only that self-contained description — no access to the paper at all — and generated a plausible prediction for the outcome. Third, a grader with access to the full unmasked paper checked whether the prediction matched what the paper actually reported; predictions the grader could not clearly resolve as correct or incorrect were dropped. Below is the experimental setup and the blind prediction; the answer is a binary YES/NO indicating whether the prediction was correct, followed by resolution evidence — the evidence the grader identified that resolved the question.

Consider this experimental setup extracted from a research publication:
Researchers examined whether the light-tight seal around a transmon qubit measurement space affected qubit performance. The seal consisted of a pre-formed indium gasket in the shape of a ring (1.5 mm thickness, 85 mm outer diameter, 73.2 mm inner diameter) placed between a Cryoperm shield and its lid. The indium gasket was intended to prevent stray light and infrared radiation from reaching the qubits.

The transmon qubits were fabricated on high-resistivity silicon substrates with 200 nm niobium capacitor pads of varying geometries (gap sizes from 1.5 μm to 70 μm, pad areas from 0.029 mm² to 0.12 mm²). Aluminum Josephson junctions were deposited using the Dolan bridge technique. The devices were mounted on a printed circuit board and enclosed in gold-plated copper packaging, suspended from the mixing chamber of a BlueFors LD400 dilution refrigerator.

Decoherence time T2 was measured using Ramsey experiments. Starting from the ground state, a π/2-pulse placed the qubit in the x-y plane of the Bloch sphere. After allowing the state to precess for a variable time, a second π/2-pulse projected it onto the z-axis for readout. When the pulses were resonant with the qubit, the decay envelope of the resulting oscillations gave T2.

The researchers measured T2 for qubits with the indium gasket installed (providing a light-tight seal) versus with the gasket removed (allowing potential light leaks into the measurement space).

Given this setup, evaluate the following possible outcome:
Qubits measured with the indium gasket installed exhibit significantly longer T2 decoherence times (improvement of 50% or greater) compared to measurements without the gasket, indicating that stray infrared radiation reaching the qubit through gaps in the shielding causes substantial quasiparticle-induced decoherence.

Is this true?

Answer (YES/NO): NO